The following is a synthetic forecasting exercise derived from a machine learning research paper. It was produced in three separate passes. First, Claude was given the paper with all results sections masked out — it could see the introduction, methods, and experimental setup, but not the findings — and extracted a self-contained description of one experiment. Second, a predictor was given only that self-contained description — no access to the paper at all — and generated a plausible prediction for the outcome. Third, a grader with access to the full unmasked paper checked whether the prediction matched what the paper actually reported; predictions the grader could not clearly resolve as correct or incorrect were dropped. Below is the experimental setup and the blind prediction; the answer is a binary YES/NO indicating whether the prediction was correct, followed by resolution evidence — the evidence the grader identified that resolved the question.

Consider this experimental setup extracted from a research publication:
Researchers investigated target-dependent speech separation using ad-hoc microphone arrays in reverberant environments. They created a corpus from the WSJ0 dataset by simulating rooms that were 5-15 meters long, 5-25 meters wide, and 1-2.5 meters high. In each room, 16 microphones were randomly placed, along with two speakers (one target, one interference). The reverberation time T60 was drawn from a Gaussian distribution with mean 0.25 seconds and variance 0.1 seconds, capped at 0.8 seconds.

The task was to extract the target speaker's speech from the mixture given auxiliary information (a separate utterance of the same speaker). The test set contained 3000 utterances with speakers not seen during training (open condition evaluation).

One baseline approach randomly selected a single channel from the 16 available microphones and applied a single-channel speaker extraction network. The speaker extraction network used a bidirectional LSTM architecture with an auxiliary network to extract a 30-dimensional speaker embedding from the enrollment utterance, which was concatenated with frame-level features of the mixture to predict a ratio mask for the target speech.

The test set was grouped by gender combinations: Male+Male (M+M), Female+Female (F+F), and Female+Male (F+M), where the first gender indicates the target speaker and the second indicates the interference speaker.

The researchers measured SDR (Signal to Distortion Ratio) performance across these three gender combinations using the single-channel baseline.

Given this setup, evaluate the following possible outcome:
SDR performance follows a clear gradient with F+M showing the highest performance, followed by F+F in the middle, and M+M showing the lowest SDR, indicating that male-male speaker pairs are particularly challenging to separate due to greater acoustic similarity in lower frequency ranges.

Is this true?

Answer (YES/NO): YES